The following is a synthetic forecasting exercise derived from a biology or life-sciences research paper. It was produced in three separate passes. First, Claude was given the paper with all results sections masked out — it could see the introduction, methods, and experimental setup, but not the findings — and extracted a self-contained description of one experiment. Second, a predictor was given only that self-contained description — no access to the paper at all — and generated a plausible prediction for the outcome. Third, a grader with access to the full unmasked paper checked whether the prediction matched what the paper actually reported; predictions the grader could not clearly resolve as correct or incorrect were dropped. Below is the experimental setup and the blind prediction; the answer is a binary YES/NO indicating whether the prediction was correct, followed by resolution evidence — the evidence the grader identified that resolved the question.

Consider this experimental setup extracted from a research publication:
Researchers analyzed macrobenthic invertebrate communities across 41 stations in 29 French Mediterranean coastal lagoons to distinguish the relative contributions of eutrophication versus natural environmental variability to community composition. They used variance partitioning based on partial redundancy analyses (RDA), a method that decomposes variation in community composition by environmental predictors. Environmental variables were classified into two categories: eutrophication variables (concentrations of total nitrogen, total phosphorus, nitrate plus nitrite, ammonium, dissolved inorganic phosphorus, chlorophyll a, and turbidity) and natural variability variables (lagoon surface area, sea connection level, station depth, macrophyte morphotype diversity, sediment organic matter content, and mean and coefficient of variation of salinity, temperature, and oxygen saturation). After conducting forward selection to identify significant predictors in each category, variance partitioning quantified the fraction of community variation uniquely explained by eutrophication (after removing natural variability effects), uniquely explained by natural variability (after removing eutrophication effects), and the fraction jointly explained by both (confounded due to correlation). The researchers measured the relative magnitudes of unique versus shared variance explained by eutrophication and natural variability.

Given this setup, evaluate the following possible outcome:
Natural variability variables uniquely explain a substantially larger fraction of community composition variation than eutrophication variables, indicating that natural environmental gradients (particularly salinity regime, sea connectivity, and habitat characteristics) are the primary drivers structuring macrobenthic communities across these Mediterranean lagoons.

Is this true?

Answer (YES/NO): YES